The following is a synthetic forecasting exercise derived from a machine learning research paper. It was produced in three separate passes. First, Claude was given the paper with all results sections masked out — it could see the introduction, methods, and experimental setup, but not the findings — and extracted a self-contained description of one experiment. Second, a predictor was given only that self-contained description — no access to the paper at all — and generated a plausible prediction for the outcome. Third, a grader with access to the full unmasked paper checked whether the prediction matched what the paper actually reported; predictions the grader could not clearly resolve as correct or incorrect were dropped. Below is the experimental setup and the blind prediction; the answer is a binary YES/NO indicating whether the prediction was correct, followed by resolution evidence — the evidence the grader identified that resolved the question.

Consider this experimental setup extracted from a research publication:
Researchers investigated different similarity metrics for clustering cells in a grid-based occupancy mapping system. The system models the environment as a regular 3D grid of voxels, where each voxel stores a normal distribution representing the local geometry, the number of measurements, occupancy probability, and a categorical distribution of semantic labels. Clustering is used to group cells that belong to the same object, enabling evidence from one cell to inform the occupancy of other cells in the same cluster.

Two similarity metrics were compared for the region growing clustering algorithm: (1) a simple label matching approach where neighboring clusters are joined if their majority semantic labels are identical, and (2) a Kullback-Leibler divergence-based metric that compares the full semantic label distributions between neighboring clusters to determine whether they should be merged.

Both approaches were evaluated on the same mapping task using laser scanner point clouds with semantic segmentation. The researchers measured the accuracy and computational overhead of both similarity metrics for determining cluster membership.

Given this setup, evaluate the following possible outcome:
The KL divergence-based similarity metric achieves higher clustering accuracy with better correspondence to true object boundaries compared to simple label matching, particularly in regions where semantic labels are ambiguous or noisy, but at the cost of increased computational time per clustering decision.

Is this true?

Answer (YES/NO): NO